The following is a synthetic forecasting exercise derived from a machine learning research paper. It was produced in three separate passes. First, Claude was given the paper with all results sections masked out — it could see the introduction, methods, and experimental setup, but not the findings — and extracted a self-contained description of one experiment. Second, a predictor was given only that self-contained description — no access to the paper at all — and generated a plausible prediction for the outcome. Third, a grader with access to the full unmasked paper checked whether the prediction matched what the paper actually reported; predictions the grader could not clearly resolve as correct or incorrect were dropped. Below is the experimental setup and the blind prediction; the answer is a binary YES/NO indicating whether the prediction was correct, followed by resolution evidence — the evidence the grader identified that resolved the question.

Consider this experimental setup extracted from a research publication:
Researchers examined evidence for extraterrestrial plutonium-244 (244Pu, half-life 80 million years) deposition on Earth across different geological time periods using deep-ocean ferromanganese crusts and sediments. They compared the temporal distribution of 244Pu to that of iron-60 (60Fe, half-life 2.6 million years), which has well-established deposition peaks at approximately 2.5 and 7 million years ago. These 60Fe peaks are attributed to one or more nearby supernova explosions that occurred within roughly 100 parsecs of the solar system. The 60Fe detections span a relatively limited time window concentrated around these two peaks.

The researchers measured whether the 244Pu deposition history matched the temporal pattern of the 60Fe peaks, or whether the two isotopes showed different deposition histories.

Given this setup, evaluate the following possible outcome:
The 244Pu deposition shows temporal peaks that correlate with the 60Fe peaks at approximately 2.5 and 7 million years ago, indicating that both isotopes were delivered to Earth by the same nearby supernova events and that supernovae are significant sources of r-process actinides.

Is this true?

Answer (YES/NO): NO